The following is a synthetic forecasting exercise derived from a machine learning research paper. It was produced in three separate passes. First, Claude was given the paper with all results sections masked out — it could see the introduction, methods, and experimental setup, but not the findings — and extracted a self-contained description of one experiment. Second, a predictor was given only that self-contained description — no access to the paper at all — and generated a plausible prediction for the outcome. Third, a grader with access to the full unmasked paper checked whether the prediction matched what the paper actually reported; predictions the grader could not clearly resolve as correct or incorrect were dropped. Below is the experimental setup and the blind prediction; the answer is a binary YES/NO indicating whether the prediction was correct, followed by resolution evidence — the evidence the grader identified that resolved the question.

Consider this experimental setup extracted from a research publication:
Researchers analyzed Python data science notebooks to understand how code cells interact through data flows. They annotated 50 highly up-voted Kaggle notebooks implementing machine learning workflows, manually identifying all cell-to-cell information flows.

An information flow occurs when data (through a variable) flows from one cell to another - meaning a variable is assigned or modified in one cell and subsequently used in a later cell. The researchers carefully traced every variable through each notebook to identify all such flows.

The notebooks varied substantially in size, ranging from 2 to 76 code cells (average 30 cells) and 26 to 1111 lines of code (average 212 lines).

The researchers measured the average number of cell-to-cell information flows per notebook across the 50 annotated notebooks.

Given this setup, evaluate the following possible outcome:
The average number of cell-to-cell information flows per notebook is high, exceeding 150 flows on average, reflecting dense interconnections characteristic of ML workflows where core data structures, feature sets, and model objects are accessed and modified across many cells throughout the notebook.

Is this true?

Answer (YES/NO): NO